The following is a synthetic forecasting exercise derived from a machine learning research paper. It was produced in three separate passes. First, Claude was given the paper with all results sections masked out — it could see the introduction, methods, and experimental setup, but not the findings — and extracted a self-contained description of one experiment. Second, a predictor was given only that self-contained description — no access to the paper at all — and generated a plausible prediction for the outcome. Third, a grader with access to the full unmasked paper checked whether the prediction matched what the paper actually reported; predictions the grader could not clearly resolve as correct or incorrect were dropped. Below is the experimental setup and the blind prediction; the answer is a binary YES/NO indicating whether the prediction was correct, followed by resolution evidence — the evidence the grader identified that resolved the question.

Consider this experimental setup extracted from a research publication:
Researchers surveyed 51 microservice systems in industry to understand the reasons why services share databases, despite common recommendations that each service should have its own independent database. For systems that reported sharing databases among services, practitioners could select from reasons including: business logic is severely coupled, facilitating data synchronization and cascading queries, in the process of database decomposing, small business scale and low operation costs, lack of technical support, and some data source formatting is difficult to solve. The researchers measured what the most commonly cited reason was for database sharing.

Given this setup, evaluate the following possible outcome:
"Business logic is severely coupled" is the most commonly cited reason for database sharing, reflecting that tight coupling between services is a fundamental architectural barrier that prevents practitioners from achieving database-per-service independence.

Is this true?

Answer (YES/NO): YES